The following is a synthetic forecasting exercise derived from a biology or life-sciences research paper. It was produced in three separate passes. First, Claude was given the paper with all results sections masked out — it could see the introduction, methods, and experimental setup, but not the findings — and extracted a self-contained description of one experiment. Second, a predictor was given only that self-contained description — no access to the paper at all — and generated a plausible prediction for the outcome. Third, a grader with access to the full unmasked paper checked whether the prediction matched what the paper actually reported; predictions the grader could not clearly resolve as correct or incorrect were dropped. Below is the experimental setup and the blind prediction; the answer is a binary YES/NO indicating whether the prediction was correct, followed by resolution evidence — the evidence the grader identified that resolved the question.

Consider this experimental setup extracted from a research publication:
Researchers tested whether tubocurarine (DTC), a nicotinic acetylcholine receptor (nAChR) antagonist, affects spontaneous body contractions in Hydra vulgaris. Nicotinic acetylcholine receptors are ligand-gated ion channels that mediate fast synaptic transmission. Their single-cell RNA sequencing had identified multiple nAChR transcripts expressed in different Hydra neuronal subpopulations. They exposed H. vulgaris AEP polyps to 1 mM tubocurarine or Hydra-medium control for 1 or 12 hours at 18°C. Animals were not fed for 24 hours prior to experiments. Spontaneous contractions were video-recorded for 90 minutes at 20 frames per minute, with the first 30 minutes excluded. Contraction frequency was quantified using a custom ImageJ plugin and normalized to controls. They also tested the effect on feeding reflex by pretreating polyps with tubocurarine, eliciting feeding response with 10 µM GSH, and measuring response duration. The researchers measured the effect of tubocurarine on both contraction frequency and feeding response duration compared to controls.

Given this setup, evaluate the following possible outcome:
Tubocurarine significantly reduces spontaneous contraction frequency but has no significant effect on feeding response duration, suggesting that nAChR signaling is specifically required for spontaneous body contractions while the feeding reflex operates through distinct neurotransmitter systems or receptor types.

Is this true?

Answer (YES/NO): YES